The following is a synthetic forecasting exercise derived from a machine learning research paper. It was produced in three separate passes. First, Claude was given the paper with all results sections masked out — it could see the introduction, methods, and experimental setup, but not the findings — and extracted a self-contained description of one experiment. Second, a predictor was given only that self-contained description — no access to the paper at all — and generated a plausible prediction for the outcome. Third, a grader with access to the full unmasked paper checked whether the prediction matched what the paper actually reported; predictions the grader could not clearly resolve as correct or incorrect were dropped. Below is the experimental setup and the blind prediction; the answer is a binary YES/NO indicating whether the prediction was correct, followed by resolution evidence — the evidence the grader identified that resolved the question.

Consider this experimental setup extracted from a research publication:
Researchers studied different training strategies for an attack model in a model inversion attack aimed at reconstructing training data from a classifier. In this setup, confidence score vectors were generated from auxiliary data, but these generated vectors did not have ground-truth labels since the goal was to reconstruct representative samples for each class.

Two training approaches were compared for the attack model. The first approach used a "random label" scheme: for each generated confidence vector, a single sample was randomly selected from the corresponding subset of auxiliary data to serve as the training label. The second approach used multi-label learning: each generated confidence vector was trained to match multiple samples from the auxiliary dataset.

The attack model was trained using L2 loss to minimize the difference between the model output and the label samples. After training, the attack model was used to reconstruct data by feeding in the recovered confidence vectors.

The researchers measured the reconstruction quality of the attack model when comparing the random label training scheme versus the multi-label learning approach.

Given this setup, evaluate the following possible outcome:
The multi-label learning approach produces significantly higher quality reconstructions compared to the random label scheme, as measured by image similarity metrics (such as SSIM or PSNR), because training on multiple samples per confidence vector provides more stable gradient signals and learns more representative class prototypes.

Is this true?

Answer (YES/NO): NO